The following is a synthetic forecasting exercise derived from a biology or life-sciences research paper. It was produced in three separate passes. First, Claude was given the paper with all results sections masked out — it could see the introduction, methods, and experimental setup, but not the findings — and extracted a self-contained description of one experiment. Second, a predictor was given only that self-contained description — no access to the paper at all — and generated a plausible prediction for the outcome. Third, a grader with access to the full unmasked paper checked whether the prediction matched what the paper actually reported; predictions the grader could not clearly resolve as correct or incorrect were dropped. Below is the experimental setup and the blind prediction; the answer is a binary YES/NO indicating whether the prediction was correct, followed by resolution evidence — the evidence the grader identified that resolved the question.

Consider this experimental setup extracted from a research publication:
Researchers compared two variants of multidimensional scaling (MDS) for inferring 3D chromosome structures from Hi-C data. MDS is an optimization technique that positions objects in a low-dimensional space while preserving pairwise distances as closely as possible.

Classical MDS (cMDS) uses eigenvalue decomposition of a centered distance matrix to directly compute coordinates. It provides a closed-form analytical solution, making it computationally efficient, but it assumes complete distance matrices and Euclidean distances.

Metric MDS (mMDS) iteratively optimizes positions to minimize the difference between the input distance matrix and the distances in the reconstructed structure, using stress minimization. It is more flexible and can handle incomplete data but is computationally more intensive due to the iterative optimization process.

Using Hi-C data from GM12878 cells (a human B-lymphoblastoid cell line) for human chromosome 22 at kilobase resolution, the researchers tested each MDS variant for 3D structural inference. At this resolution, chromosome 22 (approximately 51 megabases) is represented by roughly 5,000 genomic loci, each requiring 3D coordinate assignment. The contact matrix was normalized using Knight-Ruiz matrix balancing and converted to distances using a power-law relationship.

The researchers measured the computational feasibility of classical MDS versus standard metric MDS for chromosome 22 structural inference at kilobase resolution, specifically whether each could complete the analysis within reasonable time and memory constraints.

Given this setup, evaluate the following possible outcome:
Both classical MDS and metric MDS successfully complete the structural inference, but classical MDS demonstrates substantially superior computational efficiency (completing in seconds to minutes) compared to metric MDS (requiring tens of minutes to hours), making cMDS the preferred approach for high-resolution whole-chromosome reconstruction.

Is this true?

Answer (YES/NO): NO